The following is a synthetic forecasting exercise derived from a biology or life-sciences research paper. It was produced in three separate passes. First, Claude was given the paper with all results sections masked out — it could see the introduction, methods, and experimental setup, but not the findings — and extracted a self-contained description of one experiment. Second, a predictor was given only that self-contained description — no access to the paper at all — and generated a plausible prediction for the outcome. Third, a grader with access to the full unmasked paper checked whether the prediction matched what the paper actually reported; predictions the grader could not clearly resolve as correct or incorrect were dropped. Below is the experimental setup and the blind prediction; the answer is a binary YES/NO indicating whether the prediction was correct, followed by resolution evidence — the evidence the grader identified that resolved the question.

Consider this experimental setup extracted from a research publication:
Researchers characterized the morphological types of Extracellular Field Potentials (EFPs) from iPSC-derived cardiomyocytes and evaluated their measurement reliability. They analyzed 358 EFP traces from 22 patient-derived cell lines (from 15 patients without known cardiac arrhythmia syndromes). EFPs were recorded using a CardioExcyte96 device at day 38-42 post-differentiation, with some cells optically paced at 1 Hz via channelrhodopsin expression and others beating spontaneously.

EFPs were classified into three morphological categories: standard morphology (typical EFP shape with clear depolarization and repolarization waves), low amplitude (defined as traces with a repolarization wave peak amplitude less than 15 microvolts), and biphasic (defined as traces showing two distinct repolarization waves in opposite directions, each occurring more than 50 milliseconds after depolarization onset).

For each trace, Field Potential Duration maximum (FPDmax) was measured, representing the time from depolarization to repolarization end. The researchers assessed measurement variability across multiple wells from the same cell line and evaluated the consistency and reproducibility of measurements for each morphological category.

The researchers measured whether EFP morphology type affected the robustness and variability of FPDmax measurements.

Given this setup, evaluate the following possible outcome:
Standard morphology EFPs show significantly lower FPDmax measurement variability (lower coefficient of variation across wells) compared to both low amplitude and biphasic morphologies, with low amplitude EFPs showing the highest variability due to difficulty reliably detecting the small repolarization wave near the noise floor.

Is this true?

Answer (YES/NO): NO